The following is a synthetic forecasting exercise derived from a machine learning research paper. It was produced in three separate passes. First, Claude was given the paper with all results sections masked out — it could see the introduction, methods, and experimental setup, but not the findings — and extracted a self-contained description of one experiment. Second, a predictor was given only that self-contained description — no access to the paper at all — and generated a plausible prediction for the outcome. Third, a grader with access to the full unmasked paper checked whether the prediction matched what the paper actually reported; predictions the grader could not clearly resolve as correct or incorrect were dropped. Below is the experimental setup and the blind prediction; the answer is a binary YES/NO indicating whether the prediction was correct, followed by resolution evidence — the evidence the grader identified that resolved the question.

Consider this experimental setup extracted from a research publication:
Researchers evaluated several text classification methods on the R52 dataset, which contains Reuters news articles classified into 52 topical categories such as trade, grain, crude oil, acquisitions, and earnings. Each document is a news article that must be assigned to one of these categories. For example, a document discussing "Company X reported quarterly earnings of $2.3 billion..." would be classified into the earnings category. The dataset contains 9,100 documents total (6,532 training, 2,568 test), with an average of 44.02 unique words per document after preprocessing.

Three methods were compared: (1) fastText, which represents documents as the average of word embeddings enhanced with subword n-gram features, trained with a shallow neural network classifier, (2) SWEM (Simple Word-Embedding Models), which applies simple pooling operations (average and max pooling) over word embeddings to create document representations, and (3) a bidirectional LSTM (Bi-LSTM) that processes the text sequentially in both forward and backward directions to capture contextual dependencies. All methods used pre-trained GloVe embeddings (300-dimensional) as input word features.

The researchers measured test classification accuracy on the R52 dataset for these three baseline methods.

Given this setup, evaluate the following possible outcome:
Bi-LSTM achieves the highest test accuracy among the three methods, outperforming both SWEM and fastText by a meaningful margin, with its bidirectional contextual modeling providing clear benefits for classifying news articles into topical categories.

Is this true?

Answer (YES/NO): NO